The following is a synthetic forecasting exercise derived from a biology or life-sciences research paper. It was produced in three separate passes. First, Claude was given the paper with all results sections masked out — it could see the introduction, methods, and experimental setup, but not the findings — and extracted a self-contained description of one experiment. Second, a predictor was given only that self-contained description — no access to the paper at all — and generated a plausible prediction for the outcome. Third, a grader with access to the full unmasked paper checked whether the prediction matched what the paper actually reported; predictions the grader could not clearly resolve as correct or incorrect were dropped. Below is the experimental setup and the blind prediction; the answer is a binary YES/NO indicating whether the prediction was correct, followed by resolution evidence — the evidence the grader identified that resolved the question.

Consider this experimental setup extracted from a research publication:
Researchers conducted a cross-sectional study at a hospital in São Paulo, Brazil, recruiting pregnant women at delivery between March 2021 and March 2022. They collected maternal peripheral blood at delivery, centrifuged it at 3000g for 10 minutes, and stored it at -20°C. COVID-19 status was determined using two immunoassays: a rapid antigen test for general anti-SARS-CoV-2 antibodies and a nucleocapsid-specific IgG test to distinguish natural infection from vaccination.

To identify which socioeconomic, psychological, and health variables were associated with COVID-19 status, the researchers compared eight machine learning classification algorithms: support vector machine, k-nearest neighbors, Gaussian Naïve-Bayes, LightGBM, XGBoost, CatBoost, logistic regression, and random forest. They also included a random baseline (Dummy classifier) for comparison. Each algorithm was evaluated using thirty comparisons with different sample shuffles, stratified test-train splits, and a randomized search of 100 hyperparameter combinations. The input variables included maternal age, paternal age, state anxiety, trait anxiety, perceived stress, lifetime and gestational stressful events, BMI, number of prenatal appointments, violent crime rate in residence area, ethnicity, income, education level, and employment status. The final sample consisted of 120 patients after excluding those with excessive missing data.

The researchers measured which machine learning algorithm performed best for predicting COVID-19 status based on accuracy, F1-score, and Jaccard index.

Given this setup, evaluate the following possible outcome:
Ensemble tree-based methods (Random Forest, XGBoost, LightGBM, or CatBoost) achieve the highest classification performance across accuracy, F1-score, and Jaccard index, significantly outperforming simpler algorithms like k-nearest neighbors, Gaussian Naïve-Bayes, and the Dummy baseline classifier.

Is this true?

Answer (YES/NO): NO